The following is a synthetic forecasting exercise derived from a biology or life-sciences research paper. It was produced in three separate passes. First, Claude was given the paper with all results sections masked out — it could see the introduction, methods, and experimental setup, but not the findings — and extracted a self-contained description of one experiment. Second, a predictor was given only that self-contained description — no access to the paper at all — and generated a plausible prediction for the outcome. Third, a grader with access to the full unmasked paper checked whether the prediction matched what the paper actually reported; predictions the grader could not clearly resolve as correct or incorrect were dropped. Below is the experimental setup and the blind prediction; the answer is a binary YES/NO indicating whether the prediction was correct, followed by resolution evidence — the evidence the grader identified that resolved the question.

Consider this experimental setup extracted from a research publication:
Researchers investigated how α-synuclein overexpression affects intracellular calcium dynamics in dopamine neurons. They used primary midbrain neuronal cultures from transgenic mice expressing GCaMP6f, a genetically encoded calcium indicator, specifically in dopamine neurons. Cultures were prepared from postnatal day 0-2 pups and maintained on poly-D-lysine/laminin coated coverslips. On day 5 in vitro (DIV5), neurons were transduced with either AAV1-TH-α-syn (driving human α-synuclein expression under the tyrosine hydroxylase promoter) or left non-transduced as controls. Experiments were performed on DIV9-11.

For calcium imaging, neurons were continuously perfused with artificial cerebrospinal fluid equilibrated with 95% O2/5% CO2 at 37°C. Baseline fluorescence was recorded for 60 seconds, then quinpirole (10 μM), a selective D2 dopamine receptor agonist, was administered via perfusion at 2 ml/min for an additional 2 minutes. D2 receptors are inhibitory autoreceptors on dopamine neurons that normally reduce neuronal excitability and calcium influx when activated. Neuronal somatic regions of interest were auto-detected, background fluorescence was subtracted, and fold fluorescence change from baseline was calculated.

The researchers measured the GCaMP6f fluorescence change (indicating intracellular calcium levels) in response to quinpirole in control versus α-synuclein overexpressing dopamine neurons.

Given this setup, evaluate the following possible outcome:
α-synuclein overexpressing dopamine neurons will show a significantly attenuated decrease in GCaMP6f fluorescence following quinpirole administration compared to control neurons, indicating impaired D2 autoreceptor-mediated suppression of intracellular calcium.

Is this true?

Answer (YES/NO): YES